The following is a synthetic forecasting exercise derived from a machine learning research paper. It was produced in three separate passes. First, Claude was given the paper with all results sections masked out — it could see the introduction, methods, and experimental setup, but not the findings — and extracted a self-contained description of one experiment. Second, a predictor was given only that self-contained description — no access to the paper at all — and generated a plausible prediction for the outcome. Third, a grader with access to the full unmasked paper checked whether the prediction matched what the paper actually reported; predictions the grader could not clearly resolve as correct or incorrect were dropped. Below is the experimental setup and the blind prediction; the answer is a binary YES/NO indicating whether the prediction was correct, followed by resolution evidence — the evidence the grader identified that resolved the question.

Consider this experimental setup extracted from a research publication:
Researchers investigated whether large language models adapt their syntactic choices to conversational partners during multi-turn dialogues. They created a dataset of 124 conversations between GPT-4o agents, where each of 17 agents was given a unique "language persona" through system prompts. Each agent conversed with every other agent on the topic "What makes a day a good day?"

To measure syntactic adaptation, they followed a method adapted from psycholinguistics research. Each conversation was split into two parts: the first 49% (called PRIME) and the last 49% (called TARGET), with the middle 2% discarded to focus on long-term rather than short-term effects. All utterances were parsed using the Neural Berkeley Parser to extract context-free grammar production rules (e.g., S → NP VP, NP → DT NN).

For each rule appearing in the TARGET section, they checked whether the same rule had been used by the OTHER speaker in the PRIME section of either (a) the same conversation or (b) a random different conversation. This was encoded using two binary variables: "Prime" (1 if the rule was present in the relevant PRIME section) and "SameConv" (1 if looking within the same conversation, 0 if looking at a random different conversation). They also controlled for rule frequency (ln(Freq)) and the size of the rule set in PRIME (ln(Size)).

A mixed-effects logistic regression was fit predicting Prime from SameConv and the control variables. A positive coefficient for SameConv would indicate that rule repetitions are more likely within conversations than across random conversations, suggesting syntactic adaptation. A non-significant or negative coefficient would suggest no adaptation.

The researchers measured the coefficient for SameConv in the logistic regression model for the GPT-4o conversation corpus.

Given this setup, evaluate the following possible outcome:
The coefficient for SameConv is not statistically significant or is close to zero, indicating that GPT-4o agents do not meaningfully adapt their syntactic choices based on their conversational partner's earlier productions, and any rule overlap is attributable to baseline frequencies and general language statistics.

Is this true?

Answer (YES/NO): NO